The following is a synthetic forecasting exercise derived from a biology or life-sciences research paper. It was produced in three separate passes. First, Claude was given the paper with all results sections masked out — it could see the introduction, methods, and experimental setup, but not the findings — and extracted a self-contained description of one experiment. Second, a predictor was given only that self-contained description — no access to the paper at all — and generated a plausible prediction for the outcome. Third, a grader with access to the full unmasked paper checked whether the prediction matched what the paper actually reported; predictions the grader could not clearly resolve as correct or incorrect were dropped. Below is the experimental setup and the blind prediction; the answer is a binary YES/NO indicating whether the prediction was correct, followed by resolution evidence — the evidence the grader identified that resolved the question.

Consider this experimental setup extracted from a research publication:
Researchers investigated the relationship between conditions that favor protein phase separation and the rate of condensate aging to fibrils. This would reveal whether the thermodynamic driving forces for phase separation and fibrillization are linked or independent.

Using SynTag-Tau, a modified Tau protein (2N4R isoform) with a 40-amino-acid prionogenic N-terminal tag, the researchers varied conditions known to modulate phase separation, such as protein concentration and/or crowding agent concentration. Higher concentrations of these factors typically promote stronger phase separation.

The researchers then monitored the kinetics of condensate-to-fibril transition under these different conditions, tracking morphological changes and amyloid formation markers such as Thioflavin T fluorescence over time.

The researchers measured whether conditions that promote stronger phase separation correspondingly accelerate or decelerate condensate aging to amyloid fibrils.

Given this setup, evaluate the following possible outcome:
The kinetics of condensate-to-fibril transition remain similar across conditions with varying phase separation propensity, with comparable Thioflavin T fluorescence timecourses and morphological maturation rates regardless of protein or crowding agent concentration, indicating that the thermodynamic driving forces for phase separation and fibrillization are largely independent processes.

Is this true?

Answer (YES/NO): NO